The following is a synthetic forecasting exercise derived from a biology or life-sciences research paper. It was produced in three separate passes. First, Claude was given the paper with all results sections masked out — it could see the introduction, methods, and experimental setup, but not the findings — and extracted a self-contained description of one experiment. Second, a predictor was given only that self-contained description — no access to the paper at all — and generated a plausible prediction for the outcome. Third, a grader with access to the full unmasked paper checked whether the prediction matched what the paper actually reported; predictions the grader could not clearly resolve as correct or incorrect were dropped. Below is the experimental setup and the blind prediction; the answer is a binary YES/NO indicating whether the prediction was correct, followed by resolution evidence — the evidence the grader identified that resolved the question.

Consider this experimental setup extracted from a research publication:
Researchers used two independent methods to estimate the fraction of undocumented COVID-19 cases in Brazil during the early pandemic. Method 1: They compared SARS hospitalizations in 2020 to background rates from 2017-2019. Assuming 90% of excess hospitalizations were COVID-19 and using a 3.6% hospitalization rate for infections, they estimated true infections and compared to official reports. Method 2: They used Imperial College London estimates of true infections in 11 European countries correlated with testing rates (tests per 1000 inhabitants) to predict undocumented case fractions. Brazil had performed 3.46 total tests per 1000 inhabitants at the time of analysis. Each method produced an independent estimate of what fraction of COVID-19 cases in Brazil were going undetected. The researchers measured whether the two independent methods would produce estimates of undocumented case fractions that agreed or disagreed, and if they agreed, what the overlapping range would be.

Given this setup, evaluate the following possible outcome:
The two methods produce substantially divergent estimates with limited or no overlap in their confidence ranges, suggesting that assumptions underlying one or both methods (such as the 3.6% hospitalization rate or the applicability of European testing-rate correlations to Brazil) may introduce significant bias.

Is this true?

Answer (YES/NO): NO